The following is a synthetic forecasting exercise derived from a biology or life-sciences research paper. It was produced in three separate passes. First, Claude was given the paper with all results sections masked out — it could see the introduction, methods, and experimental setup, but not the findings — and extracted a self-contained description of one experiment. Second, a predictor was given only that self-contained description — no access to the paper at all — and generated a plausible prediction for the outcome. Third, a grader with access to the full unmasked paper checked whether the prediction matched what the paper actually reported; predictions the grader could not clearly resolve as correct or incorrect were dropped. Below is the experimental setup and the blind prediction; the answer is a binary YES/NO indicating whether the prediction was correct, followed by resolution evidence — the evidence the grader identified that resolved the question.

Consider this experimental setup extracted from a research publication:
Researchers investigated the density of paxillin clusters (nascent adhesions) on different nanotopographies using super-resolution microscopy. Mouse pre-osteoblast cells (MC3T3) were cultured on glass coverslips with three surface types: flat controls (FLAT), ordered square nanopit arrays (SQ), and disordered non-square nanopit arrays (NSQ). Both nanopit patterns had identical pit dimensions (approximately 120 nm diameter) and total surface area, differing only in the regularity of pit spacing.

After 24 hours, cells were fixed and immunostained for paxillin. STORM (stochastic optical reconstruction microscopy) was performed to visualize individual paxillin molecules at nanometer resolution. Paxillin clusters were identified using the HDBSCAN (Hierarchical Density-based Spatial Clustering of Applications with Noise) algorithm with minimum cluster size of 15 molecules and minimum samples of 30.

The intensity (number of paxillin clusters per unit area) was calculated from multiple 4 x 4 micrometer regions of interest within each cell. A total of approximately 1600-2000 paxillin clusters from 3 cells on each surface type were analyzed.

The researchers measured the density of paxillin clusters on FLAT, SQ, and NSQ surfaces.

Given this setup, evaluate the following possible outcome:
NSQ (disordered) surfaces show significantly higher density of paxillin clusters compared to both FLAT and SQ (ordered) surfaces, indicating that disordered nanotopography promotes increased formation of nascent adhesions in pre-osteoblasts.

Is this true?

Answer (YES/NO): NO